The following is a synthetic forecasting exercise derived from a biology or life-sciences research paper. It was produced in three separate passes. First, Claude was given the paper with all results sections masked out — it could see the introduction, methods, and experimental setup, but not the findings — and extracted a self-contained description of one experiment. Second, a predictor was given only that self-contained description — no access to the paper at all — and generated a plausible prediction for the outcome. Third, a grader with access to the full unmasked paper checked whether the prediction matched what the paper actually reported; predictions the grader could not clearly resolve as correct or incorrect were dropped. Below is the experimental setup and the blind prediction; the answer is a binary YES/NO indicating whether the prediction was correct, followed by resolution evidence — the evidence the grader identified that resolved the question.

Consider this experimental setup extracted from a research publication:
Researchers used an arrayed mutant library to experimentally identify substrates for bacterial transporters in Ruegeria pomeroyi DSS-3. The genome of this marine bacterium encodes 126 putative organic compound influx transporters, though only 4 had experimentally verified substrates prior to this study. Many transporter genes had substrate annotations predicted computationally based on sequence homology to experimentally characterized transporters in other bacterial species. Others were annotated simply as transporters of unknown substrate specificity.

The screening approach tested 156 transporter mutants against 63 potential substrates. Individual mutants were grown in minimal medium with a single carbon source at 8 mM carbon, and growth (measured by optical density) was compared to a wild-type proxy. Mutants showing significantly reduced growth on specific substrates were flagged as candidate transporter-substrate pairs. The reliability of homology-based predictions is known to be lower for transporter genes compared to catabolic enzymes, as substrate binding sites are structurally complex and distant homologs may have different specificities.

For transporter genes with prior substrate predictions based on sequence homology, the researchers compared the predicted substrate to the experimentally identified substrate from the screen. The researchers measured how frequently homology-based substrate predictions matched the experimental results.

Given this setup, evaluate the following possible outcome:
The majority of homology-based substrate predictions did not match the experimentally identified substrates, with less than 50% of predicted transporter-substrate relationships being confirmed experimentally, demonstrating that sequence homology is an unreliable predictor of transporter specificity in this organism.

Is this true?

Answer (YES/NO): NO